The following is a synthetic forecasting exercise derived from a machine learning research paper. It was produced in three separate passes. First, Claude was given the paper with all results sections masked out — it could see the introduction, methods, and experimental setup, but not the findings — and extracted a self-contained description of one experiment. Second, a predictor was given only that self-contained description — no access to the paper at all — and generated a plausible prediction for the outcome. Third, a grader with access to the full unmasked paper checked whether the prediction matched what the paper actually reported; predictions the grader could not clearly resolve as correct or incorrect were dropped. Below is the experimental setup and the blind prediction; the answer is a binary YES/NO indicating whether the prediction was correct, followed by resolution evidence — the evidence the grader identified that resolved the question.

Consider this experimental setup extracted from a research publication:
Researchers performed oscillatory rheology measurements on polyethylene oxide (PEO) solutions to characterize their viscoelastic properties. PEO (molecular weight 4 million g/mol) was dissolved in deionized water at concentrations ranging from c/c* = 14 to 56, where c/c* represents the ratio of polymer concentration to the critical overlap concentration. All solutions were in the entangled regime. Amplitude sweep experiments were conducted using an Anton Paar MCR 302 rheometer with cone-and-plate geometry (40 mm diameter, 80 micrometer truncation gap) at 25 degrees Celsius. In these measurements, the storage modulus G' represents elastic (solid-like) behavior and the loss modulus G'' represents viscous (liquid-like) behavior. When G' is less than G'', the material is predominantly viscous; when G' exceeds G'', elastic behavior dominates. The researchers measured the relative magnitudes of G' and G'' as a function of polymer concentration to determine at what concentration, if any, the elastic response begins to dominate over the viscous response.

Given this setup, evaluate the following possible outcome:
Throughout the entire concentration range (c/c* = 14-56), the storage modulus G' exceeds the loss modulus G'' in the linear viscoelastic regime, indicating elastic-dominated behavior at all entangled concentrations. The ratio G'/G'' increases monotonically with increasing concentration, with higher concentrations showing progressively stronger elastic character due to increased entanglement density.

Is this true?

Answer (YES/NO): NO